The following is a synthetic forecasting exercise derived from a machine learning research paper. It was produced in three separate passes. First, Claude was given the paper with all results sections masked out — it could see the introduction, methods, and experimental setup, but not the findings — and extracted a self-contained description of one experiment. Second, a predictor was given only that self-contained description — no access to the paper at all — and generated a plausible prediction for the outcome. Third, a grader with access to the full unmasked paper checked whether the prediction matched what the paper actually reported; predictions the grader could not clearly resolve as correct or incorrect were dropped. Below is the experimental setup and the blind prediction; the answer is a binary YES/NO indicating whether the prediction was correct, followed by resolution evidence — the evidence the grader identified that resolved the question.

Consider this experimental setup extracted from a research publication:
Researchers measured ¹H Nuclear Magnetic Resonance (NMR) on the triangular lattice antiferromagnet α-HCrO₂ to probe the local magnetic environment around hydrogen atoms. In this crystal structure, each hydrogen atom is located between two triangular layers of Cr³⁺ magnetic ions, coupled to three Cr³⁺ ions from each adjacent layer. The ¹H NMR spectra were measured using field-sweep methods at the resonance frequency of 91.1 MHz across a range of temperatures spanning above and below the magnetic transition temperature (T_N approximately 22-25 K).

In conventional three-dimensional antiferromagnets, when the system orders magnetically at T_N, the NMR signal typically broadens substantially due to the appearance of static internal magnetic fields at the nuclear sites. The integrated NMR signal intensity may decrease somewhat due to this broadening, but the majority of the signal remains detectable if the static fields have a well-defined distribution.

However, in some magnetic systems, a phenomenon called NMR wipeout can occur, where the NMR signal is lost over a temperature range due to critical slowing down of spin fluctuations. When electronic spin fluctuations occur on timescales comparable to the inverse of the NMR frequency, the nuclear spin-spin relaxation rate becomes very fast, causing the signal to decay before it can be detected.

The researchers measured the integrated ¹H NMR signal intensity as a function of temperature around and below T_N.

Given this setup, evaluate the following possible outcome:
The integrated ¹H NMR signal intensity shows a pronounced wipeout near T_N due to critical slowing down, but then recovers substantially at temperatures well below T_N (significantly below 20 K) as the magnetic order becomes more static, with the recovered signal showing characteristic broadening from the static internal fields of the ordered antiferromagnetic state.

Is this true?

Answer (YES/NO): YES